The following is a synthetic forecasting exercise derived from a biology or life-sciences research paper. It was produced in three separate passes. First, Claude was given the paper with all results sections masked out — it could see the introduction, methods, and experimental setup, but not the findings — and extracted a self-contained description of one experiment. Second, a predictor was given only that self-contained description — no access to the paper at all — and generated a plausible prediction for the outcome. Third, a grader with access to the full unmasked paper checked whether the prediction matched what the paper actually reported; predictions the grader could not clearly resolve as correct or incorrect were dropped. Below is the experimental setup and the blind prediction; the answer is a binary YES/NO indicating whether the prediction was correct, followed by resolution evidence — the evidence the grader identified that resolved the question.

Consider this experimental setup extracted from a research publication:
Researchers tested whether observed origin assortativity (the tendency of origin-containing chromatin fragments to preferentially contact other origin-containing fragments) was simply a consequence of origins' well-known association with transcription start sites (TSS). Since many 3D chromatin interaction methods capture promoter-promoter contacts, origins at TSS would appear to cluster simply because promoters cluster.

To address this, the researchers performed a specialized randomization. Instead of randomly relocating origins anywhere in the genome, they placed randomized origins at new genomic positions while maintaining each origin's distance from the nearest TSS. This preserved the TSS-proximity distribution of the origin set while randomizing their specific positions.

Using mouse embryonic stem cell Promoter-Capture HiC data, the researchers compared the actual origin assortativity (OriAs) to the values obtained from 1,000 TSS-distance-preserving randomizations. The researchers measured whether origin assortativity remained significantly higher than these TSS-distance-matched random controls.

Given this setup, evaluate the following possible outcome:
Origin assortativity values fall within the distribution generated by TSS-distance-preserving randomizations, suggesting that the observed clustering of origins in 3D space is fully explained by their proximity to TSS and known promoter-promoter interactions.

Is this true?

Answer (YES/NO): NO